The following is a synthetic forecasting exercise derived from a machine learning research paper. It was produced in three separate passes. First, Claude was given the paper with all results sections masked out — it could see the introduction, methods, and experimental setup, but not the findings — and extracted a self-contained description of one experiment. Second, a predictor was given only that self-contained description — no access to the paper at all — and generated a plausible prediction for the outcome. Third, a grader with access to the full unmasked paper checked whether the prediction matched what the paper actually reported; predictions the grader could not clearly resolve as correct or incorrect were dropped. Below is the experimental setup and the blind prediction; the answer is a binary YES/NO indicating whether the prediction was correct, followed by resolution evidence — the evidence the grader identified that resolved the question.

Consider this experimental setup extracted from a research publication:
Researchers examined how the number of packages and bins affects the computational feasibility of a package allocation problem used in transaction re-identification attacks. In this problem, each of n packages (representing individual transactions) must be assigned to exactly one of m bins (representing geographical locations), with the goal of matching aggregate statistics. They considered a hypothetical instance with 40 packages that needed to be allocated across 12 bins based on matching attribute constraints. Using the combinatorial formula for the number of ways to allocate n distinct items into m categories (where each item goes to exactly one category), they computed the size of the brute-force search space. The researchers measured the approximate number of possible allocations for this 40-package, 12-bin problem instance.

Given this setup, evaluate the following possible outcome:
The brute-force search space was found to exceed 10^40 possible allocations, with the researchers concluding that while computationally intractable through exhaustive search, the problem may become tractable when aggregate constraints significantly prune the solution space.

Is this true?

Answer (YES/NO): NO